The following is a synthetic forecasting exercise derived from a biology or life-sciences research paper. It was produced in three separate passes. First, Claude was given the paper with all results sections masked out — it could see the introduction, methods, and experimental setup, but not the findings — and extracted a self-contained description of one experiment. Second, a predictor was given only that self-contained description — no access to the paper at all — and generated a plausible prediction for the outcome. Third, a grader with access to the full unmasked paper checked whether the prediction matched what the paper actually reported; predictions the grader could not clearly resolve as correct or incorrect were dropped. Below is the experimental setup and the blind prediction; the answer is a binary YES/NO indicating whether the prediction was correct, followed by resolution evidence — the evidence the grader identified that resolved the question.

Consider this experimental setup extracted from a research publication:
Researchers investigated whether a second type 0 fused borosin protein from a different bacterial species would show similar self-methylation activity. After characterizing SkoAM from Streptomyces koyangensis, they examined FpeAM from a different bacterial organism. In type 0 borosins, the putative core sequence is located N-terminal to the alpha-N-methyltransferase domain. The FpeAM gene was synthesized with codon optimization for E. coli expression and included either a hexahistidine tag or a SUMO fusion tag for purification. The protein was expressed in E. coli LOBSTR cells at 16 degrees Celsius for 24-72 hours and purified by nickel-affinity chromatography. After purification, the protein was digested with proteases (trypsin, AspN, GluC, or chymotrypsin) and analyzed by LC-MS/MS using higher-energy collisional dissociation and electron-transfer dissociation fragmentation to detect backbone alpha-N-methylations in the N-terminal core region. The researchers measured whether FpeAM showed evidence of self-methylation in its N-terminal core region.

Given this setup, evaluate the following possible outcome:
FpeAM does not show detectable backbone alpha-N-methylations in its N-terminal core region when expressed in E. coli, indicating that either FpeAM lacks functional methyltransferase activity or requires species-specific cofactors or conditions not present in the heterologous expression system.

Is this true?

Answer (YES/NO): NO